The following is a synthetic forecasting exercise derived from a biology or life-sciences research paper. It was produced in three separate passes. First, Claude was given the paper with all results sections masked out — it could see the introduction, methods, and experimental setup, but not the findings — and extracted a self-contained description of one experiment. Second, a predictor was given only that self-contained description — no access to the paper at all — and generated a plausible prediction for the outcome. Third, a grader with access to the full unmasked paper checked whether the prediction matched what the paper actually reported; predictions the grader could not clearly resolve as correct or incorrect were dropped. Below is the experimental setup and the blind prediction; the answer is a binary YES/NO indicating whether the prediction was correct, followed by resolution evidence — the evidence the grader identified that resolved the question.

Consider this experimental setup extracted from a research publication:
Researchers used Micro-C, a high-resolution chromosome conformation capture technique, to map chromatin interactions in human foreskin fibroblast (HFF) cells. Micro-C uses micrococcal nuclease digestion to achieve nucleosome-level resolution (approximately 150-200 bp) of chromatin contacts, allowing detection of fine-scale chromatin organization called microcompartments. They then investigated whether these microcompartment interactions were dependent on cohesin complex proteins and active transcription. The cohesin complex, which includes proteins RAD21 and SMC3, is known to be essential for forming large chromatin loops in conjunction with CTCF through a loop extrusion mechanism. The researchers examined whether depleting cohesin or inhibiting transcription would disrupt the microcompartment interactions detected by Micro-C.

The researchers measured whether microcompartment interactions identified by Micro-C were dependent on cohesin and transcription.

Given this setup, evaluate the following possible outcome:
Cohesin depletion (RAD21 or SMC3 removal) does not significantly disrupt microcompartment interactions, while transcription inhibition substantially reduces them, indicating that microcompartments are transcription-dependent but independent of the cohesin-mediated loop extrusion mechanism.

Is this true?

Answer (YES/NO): NO